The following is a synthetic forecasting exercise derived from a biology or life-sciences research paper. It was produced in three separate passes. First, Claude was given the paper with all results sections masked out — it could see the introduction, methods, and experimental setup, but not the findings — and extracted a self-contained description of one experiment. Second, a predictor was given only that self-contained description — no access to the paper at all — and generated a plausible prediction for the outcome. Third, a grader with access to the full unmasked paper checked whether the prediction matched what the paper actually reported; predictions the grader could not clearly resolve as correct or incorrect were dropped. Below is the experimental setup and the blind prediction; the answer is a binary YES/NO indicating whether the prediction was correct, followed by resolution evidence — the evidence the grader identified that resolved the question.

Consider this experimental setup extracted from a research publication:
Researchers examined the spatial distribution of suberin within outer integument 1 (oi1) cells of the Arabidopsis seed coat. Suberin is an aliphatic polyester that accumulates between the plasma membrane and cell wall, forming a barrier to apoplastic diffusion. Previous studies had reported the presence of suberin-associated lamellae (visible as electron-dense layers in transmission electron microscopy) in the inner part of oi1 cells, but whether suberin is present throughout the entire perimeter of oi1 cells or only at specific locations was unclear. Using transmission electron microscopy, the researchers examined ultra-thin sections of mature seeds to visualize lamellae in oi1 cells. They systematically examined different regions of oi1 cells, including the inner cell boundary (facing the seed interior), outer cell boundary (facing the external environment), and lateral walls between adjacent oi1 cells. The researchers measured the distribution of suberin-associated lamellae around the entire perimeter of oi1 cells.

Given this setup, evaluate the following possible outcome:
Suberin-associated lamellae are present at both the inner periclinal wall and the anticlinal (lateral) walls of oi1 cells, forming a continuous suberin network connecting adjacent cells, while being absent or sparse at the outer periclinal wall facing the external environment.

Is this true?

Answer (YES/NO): NO